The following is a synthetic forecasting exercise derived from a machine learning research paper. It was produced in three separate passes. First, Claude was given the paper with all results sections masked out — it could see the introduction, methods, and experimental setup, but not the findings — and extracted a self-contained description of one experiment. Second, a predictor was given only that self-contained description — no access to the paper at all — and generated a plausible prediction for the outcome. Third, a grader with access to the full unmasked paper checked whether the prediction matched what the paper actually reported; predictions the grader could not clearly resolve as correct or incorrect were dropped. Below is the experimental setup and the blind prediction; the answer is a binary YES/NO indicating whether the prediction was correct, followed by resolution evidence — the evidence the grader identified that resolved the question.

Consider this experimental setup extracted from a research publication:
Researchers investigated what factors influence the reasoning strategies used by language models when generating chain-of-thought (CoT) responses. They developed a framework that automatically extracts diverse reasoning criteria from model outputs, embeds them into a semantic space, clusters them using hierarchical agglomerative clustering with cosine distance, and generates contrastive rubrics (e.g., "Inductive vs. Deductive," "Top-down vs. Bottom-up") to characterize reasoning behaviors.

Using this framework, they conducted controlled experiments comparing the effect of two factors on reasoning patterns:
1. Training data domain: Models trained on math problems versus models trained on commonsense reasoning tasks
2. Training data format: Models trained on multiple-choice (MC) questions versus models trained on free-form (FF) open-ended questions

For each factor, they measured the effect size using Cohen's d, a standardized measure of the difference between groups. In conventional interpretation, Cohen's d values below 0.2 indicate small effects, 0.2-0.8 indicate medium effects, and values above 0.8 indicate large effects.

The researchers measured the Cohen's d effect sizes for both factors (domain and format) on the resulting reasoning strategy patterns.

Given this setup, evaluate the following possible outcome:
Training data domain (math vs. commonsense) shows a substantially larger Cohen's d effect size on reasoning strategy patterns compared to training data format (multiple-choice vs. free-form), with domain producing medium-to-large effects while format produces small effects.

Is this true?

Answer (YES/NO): NO